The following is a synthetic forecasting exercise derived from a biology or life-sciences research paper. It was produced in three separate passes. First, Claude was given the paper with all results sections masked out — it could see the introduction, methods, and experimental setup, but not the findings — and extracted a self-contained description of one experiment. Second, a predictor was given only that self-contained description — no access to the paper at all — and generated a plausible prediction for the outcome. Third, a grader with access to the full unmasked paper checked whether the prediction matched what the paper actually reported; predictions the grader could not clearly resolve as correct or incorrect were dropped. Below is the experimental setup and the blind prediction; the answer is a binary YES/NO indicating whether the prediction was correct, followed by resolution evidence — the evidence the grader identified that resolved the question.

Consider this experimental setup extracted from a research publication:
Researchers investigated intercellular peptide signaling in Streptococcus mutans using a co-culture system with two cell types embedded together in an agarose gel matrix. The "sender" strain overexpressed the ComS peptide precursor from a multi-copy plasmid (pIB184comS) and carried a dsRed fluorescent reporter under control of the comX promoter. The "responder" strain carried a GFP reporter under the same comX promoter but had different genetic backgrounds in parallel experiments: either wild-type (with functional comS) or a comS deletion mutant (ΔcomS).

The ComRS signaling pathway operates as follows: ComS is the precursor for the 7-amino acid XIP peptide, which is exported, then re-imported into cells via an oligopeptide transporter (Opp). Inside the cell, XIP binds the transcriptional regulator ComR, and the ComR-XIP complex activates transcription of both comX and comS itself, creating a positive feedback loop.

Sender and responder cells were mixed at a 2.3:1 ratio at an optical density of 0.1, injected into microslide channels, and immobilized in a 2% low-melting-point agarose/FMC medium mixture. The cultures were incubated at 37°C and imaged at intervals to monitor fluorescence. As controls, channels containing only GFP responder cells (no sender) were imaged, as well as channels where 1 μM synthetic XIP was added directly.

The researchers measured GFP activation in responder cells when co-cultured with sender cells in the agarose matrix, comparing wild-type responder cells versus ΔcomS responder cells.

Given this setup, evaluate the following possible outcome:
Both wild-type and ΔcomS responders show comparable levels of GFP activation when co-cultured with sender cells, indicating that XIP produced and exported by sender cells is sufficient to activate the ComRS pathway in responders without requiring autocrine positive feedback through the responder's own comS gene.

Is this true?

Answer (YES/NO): NO